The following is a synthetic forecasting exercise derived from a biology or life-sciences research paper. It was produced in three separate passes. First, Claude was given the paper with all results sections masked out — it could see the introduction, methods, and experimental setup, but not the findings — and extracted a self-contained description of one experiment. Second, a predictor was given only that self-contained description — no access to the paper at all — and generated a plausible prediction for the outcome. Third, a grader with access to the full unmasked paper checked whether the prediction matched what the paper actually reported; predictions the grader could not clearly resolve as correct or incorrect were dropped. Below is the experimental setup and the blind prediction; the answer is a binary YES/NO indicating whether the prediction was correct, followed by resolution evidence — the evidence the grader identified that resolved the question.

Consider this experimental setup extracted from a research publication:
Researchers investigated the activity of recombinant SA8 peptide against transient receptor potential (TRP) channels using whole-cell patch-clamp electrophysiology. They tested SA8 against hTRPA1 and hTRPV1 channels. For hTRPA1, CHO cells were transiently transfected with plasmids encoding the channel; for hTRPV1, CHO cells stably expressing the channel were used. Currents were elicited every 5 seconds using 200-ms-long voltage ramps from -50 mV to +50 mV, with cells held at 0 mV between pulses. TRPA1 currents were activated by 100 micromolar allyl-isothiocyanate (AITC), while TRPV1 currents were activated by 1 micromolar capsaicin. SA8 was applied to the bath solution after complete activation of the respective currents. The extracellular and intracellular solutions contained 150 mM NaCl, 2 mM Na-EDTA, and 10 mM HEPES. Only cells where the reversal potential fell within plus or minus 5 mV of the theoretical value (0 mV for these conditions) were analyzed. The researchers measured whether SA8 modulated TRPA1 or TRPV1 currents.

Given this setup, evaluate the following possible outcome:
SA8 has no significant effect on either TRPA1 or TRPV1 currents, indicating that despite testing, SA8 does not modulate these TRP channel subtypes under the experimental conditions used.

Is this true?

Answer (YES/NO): YES